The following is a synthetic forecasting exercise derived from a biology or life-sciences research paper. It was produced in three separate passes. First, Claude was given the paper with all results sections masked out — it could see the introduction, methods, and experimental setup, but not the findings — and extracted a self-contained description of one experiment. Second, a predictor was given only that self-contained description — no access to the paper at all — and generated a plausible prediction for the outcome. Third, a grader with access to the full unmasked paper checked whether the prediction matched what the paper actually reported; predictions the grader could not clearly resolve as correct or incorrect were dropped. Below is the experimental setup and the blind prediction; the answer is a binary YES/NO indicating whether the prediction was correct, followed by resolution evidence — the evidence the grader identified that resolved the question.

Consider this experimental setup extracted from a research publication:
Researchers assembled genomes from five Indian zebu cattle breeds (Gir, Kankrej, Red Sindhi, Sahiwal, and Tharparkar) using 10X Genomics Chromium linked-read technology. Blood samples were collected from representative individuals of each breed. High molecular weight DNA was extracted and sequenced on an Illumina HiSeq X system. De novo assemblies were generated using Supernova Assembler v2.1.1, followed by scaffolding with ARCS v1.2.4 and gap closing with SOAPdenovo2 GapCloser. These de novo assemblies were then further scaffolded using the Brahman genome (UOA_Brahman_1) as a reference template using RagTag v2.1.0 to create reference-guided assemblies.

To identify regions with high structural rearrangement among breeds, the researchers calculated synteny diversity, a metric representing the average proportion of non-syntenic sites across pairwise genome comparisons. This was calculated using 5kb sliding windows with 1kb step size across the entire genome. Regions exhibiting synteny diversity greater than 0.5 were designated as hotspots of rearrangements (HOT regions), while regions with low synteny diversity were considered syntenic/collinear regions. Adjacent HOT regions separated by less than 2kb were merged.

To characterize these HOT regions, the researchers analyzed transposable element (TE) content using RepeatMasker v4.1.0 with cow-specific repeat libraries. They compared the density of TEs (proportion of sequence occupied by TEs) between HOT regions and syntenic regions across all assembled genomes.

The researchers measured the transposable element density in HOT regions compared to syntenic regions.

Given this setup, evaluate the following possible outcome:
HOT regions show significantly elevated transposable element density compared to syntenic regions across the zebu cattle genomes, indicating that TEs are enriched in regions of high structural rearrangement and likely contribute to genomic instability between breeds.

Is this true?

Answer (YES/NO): YES